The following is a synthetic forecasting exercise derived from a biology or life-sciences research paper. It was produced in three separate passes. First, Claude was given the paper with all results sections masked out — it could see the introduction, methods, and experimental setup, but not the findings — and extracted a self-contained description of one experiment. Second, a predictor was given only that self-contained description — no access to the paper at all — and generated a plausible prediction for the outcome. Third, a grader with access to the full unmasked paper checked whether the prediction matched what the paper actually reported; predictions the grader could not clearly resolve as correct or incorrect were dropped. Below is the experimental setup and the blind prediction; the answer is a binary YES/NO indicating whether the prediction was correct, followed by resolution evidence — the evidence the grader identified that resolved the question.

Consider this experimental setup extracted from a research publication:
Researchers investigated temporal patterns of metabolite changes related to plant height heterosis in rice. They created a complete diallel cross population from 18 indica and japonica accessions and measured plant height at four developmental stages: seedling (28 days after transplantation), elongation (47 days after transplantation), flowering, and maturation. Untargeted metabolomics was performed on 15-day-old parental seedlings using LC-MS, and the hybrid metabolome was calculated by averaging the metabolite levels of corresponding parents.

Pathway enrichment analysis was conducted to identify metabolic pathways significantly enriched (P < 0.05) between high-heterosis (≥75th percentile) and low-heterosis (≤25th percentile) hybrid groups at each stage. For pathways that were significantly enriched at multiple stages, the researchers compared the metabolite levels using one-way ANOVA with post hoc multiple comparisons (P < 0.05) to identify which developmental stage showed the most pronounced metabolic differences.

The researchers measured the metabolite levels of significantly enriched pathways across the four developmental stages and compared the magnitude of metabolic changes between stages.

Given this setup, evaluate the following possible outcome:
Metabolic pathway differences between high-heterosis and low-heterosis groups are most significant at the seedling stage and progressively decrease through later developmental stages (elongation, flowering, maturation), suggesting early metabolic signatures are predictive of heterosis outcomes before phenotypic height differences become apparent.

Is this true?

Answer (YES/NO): NO